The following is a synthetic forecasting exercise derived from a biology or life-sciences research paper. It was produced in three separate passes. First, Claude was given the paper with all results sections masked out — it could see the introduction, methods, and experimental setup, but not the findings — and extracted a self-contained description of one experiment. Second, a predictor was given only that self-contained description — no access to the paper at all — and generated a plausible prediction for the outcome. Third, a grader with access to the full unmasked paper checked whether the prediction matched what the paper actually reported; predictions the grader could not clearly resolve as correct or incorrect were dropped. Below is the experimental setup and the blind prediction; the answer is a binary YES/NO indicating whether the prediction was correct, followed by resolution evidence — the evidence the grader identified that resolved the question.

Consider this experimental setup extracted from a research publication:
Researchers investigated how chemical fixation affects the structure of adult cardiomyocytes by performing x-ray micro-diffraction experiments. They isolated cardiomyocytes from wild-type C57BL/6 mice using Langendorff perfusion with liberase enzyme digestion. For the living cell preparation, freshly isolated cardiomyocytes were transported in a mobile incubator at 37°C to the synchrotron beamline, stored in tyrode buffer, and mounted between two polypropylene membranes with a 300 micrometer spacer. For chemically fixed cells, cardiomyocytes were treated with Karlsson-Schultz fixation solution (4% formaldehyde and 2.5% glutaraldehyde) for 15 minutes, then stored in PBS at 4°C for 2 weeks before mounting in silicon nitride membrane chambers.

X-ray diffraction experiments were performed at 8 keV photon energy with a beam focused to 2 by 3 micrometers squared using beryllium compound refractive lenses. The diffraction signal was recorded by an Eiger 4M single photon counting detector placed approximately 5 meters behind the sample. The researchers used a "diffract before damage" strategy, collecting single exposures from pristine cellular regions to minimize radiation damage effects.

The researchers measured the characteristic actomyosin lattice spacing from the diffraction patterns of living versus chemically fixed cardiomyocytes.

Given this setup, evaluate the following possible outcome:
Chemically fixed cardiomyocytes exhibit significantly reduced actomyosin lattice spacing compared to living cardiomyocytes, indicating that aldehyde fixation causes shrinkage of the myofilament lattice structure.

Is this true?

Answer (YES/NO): YES